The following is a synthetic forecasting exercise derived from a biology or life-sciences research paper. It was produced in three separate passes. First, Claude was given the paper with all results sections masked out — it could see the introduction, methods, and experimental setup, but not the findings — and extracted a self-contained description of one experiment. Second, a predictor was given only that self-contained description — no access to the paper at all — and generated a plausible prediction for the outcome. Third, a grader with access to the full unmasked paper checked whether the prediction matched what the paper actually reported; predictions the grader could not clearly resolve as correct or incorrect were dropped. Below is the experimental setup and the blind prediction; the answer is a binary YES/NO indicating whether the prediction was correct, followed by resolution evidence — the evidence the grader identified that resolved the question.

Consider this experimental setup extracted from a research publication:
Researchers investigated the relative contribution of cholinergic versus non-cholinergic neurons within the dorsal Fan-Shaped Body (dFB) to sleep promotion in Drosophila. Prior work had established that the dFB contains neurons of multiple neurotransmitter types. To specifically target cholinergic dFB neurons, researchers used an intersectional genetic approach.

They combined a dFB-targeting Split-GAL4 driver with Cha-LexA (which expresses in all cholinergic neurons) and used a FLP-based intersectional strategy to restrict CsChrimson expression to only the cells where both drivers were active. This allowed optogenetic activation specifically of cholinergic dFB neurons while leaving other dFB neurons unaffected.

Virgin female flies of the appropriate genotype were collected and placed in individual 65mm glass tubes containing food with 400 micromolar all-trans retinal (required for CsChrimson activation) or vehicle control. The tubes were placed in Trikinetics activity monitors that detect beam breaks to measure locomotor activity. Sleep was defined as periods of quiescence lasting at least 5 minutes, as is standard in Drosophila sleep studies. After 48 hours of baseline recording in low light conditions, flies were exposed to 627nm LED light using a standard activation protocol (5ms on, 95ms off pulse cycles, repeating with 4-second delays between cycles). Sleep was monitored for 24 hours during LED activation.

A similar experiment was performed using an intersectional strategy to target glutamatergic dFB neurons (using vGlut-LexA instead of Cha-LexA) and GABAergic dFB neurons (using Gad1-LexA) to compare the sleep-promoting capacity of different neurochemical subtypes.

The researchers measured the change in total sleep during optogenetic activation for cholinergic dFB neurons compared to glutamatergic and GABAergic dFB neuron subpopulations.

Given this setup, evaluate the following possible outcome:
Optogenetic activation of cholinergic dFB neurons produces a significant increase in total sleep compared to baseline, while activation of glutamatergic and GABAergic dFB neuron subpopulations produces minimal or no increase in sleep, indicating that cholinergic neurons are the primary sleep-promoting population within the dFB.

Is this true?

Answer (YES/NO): NO